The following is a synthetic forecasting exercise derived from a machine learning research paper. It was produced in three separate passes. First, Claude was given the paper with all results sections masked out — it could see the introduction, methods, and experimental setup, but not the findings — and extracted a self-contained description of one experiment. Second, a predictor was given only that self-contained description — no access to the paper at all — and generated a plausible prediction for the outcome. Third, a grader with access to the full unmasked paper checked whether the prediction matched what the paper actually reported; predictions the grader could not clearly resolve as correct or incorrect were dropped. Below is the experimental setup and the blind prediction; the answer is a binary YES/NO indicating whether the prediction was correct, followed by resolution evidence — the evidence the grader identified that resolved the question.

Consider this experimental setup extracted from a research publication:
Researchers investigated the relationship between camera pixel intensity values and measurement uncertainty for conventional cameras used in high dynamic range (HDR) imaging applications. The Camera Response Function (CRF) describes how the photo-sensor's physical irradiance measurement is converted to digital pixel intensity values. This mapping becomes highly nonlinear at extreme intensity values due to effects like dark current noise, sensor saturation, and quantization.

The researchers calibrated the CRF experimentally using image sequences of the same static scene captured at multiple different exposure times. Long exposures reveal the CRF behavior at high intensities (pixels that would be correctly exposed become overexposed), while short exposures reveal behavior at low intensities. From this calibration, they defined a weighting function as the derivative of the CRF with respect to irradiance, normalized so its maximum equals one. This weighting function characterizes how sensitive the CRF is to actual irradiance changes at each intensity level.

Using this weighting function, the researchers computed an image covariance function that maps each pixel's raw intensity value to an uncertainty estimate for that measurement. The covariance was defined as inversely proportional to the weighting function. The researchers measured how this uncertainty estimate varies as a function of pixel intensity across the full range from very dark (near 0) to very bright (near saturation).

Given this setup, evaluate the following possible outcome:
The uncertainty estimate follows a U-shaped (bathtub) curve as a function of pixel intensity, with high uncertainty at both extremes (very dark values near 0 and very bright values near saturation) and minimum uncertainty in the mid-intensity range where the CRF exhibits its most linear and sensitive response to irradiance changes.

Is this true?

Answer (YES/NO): YES